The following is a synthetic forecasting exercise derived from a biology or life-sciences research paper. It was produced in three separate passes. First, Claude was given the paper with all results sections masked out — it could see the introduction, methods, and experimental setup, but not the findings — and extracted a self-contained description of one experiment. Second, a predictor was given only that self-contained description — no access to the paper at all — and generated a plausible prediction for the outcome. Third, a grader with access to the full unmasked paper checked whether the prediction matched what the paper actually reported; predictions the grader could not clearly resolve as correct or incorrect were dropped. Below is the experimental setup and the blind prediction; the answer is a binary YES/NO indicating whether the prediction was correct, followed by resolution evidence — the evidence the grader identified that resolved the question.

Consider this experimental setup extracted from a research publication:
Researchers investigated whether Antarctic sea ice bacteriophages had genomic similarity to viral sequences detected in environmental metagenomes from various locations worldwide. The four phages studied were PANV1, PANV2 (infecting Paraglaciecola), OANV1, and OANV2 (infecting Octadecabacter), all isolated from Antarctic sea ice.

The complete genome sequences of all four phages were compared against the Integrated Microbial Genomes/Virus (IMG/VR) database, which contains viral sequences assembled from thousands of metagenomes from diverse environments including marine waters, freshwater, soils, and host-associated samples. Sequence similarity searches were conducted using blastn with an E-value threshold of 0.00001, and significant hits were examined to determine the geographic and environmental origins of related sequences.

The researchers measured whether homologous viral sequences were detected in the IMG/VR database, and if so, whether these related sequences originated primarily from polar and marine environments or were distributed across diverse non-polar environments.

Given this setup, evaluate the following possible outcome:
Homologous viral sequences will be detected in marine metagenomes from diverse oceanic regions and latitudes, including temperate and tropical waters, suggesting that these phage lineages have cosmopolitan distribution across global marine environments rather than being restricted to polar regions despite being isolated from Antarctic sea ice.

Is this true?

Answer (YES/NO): NO